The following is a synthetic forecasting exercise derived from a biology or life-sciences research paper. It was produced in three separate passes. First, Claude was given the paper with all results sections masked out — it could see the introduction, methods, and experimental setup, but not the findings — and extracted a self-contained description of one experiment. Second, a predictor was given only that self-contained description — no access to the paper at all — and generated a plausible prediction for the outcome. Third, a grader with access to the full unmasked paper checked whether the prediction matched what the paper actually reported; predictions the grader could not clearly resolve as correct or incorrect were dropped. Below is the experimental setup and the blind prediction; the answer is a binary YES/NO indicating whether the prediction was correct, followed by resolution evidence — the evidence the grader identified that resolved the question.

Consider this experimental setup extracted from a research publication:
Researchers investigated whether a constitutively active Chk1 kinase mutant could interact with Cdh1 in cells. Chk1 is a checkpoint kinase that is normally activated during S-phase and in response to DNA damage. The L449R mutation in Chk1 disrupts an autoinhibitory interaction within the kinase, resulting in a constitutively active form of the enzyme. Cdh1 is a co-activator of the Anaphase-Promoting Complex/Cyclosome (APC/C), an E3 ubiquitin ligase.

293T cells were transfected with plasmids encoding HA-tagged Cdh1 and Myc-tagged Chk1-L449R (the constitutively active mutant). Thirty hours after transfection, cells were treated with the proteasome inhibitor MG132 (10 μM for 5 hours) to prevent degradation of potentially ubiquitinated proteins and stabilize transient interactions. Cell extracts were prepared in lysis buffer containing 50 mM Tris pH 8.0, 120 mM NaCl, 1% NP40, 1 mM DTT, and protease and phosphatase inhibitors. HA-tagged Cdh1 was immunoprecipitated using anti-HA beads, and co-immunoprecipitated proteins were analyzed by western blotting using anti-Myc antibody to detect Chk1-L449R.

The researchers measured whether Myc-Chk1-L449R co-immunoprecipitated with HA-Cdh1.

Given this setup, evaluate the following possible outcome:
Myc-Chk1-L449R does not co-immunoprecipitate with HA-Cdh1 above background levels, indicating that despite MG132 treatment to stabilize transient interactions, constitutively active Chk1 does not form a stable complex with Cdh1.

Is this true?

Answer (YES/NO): NO